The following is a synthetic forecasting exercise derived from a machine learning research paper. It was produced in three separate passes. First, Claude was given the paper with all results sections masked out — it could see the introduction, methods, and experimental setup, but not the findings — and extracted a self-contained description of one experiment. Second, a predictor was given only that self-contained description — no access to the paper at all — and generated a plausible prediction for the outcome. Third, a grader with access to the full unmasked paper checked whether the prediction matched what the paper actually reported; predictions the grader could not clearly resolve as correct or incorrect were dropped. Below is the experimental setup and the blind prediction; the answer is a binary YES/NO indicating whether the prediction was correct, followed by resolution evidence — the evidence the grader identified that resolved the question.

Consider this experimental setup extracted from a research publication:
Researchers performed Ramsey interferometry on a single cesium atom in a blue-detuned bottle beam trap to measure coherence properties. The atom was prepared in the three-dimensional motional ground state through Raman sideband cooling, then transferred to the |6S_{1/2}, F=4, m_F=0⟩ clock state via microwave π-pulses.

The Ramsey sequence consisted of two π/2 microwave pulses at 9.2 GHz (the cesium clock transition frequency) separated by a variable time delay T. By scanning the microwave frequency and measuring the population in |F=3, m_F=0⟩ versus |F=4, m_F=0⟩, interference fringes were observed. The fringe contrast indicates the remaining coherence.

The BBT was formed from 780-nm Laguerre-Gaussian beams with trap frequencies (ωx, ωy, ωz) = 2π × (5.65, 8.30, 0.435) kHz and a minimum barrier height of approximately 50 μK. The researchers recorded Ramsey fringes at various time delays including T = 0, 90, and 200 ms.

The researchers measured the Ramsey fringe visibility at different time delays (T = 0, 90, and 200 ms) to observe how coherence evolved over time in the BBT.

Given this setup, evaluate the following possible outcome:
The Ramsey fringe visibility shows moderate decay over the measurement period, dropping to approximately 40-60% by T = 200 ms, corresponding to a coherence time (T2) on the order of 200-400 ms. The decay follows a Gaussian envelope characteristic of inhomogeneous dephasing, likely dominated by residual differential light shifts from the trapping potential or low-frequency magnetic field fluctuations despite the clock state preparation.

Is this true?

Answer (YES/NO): YES